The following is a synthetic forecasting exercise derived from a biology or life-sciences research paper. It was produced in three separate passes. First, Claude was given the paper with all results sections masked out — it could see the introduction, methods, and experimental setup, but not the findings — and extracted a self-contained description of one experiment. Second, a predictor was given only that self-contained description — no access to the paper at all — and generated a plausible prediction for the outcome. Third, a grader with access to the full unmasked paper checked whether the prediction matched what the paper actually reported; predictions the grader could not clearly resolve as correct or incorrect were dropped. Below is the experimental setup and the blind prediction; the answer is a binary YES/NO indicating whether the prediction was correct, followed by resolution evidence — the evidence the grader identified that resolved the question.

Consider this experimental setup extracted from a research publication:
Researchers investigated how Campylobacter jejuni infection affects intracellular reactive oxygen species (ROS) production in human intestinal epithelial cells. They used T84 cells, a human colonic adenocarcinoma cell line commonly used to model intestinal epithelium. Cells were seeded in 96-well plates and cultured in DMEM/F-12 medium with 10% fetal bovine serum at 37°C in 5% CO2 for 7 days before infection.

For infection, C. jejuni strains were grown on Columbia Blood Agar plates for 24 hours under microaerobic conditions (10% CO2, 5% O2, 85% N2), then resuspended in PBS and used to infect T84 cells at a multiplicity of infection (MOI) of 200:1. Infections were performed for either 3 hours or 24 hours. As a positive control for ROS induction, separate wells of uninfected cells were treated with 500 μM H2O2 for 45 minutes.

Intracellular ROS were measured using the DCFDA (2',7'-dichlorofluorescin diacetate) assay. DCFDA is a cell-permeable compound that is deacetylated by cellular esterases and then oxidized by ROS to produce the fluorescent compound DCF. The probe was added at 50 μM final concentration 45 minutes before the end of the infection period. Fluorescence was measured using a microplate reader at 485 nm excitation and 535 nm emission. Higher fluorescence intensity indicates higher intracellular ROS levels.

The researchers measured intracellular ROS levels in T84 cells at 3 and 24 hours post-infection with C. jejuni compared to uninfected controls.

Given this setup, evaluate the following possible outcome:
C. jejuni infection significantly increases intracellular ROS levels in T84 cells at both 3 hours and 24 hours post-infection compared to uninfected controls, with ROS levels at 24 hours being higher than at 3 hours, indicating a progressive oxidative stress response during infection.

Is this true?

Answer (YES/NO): NO